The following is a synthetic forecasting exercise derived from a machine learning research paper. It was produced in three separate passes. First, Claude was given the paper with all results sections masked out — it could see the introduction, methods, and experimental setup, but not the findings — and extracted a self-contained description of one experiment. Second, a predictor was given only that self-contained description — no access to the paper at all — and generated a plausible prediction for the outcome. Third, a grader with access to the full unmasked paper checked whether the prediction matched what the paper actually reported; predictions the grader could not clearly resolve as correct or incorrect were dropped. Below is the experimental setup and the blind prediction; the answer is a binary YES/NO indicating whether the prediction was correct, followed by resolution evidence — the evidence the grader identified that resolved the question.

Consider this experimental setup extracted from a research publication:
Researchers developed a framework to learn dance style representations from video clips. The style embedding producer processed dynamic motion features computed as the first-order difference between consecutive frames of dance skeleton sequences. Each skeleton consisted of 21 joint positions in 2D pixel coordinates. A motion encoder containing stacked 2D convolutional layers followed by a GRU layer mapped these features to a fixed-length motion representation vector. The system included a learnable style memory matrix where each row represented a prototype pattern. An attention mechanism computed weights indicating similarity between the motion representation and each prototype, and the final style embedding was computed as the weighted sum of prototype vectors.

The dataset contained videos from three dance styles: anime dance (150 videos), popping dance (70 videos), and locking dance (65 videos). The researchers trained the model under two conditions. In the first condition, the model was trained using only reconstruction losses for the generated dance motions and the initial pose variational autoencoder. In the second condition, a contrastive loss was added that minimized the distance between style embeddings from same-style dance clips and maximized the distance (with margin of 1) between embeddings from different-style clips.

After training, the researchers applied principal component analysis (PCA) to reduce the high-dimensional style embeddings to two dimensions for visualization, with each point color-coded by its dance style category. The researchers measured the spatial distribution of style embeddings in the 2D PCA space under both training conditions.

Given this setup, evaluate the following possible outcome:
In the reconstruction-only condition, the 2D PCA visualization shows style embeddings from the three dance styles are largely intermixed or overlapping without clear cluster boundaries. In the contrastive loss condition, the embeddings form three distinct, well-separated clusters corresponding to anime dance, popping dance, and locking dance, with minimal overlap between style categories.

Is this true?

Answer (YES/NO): YES